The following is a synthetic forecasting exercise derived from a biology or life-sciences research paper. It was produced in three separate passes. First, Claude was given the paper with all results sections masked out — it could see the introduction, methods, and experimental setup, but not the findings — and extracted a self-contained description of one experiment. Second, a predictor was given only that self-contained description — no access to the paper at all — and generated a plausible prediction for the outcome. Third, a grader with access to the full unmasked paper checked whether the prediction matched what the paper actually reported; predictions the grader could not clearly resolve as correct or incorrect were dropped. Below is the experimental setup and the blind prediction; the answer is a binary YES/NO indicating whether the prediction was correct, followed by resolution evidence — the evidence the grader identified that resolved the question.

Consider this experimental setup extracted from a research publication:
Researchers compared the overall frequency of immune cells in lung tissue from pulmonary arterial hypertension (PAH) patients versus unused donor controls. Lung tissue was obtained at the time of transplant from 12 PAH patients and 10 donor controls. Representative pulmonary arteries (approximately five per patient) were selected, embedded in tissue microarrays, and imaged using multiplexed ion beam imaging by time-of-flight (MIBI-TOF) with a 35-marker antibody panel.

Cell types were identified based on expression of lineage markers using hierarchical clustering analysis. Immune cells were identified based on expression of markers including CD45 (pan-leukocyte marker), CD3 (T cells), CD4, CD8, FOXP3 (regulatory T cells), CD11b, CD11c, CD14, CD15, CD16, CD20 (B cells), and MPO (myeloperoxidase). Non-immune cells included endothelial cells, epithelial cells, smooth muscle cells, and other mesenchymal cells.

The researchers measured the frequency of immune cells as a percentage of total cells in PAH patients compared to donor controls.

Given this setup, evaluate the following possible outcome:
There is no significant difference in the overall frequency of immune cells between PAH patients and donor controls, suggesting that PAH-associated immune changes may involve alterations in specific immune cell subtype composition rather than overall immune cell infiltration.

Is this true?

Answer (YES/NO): NO